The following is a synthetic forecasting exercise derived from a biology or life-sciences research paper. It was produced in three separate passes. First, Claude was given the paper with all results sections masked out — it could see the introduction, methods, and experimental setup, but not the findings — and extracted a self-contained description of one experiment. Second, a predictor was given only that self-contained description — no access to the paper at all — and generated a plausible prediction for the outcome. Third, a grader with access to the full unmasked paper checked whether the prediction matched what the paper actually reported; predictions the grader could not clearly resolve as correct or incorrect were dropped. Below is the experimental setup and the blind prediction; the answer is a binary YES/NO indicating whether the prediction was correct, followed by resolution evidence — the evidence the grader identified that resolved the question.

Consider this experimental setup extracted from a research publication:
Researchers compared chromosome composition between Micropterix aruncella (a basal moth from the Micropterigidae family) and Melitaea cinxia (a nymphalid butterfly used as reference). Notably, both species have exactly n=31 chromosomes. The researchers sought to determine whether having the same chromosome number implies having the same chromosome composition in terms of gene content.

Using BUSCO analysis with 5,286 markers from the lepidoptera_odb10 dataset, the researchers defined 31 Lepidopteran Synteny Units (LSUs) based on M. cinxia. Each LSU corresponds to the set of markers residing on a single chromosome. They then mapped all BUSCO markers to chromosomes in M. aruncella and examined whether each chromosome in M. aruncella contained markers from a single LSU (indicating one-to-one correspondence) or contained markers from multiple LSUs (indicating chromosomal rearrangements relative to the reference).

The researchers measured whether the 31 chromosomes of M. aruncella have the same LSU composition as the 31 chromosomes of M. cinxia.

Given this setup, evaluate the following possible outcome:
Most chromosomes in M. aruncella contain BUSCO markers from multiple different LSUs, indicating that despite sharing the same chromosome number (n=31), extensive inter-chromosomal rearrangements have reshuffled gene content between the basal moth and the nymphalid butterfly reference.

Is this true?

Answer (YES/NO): YES